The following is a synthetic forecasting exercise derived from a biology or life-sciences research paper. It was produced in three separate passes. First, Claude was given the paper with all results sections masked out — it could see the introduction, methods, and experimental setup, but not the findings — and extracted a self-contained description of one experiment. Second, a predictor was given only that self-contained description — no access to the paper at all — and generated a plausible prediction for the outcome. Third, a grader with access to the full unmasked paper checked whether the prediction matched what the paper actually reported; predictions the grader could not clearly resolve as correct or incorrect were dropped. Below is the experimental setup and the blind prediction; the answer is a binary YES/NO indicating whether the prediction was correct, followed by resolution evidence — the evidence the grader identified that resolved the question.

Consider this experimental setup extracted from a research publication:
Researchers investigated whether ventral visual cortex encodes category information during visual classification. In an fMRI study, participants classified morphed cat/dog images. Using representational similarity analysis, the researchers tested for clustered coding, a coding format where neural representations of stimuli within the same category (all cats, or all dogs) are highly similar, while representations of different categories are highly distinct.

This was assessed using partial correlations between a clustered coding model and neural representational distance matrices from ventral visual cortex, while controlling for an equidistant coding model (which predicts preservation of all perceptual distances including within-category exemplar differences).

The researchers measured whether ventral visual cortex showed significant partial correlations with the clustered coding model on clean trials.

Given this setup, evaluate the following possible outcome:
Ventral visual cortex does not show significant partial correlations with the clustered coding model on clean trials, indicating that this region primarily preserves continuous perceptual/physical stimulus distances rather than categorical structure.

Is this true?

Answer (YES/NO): YES